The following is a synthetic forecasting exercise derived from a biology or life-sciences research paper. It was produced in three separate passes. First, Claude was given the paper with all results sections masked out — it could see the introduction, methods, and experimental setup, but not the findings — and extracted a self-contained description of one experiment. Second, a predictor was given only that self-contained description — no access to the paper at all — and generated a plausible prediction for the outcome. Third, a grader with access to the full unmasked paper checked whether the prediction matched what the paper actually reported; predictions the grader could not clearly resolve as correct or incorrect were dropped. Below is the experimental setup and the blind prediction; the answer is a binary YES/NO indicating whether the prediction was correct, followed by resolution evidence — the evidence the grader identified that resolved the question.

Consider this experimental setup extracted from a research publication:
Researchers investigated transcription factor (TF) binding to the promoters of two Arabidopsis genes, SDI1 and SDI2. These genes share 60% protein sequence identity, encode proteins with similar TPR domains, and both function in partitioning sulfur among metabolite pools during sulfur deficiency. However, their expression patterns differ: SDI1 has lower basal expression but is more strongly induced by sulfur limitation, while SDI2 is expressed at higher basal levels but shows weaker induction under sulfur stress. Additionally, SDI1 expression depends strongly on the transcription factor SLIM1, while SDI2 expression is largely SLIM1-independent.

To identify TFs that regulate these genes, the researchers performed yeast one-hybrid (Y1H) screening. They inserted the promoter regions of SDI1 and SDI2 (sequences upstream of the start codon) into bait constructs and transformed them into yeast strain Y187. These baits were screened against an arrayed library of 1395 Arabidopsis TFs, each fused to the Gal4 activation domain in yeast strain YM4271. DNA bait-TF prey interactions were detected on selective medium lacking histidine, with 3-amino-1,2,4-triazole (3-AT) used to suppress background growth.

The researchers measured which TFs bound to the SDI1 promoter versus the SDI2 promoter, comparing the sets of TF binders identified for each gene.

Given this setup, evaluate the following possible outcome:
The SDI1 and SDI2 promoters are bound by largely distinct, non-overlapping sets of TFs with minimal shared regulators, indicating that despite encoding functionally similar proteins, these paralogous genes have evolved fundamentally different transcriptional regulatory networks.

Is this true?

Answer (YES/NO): NO